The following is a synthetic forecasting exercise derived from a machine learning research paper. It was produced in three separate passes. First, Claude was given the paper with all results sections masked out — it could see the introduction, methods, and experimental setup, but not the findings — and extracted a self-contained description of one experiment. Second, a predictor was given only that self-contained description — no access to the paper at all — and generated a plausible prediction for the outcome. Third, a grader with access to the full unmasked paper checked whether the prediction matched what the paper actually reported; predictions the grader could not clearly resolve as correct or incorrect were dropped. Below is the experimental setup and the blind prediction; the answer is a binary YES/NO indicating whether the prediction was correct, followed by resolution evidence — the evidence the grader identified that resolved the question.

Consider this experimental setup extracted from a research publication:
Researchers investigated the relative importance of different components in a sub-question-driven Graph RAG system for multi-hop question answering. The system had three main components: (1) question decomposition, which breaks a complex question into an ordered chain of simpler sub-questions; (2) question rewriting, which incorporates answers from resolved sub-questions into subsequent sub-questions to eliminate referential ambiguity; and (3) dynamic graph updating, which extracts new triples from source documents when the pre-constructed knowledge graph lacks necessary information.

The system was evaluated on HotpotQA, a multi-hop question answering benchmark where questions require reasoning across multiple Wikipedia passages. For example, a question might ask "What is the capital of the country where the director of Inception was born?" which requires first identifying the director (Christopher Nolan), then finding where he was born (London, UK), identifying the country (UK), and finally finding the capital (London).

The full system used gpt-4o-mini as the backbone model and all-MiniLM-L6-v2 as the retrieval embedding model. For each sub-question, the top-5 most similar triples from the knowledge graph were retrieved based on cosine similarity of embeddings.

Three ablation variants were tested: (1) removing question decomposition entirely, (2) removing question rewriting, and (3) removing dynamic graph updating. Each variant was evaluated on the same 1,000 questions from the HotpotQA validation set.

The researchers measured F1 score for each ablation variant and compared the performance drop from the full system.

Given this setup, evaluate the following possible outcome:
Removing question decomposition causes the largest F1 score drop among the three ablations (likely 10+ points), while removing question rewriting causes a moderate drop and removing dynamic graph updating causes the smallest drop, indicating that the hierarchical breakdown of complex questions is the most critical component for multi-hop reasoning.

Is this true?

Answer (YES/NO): NO